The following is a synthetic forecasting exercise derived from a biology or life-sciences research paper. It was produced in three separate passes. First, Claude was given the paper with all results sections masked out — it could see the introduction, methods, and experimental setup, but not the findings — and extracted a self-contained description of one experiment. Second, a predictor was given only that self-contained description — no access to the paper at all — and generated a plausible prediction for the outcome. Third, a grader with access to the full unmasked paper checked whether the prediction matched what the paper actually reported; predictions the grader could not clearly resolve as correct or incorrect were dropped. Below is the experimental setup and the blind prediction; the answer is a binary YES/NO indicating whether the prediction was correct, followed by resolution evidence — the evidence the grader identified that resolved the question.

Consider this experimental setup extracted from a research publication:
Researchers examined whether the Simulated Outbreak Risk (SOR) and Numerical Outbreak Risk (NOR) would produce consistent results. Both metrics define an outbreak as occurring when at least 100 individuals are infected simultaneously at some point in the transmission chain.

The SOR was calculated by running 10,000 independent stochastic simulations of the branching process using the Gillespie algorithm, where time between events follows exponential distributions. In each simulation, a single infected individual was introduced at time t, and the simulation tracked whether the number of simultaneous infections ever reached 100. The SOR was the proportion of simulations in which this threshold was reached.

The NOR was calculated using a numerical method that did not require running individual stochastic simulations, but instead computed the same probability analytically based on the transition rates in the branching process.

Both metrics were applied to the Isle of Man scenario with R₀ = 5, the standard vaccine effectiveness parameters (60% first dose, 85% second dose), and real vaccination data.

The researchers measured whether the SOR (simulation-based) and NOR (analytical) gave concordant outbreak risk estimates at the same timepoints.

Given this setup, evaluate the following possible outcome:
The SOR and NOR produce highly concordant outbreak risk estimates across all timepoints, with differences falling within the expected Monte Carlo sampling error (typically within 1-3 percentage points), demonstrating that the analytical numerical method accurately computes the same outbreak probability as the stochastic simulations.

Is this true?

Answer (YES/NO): YES